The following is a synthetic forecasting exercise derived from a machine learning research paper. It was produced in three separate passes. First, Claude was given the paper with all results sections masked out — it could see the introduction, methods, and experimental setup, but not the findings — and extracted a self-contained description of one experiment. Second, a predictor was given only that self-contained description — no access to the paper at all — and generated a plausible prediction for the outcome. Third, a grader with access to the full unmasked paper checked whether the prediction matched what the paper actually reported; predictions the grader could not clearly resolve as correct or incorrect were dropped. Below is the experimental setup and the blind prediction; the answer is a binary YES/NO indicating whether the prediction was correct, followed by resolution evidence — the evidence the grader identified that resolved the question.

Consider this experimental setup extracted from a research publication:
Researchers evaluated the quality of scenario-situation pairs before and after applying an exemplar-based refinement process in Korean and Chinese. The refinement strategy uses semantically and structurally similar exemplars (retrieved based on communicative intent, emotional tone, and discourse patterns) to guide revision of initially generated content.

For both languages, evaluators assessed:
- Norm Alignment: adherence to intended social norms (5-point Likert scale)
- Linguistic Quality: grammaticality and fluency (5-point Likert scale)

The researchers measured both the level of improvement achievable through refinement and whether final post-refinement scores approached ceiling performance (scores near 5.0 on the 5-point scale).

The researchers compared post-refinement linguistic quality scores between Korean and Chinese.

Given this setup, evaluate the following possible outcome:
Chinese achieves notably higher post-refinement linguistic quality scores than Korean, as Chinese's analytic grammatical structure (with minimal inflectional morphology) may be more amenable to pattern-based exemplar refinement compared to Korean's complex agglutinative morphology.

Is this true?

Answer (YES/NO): NO